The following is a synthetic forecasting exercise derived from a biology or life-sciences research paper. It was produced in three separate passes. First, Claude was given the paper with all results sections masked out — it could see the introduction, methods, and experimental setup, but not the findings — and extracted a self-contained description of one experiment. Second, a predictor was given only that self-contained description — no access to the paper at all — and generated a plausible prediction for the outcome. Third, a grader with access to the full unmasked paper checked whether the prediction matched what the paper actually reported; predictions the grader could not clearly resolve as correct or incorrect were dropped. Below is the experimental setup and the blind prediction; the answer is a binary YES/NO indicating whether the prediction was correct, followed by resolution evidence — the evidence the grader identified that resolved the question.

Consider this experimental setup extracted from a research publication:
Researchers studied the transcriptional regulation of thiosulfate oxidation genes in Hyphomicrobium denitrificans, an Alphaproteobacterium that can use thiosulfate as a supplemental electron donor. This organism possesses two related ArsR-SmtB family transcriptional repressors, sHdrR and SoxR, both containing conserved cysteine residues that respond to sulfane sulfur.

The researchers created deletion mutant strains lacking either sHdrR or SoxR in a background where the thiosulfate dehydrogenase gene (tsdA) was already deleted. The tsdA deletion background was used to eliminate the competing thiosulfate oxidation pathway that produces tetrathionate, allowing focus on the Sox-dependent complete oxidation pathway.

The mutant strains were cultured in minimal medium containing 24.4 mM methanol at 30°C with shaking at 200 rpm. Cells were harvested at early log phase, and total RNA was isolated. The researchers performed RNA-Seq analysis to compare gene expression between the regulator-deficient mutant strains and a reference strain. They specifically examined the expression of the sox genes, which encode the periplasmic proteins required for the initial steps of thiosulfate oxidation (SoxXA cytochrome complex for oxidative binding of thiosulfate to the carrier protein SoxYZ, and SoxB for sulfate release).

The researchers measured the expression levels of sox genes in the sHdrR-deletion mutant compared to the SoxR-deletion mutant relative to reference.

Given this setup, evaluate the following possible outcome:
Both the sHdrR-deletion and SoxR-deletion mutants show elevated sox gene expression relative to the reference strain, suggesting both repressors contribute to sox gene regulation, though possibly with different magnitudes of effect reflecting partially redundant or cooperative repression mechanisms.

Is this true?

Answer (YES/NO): NO